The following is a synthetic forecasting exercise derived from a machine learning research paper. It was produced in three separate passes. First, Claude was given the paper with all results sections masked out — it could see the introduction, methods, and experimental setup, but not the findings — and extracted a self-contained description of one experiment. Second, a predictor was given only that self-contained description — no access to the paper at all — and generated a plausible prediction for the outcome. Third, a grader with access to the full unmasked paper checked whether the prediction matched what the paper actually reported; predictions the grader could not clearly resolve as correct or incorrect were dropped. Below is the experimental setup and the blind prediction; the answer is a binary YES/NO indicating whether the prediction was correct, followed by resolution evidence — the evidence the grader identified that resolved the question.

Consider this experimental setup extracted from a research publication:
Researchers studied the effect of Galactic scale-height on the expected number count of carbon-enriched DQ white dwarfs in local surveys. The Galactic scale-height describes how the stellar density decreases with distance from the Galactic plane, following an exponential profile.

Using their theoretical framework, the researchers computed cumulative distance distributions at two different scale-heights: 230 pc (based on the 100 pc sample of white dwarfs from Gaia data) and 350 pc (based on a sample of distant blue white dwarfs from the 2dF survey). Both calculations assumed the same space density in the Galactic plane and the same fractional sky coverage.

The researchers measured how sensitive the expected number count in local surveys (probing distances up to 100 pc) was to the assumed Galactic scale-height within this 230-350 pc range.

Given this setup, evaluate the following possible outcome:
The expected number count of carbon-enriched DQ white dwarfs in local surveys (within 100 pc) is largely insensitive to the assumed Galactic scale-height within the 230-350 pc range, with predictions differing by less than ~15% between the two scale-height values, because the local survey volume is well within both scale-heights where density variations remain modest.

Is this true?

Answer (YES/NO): YES